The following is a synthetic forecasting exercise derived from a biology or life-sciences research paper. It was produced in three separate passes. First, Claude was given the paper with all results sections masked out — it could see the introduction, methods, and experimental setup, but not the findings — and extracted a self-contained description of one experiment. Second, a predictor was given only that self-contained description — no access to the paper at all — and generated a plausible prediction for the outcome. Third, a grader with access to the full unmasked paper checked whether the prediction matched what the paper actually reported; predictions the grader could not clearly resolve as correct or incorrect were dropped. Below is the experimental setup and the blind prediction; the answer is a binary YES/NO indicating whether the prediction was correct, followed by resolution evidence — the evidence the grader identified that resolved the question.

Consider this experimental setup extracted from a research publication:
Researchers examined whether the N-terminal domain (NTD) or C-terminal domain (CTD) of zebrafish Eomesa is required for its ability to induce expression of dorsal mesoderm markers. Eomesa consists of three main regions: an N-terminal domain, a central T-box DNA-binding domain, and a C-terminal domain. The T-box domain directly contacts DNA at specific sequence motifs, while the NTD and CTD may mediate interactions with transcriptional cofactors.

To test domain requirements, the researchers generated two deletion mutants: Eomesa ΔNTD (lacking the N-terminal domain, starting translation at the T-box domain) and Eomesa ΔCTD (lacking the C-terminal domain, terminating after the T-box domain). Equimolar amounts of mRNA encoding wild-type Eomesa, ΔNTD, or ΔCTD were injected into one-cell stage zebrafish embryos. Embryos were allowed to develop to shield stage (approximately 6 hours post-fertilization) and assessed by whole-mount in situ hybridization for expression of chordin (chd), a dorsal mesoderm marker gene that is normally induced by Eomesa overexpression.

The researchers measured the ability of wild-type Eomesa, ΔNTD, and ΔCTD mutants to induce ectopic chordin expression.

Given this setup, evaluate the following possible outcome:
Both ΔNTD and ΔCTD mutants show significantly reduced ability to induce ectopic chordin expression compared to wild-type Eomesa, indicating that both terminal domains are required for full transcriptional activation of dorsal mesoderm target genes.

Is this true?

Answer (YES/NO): YES